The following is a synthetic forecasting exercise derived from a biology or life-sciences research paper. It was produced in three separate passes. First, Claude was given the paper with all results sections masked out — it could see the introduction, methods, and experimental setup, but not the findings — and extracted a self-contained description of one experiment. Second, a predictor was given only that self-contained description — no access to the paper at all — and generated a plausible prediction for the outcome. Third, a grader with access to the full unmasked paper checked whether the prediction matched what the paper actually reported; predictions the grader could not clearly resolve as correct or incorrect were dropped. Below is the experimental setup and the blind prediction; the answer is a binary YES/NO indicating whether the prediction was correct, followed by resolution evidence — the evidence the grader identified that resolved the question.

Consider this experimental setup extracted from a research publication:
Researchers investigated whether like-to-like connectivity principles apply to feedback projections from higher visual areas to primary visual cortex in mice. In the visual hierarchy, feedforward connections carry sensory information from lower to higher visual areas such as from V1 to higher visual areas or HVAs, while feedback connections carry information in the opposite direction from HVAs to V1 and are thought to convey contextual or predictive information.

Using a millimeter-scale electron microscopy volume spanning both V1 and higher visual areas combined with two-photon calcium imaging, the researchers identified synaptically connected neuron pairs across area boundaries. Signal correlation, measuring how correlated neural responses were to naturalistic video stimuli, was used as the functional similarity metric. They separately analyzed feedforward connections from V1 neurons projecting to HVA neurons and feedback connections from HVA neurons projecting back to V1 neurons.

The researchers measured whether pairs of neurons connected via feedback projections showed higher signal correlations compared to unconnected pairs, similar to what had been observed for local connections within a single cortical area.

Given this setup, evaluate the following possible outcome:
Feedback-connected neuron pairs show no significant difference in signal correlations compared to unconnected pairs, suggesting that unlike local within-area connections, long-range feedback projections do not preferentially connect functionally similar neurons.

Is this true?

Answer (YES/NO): NO